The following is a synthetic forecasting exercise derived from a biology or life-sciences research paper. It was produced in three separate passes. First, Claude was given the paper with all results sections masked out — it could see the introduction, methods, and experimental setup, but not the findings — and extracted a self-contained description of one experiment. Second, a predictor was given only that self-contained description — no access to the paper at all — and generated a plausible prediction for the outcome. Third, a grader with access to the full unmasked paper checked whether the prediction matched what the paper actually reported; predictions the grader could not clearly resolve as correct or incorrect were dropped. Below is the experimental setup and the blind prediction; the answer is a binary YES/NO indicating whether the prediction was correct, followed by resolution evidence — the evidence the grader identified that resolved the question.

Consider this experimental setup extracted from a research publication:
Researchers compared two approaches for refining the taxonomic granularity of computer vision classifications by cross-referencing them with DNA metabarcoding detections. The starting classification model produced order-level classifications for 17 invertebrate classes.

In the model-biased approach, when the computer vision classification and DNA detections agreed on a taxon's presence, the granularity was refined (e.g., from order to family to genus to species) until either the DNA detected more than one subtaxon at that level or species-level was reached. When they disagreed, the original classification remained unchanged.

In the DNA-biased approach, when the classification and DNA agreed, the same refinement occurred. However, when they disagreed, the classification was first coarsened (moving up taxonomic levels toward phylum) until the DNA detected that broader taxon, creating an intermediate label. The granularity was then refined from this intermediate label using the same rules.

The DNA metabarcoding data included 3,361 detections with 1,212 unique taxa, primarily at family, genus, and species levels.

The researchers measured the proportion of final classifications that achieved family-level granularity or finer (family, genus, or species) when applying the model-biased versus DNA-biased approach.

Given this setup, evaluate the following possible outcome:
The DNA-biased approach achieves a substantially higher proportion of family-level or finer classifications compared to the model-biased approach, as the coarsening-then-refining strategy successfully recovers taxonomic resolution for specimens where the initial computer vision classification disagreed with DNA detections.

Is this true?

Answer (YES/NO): YES